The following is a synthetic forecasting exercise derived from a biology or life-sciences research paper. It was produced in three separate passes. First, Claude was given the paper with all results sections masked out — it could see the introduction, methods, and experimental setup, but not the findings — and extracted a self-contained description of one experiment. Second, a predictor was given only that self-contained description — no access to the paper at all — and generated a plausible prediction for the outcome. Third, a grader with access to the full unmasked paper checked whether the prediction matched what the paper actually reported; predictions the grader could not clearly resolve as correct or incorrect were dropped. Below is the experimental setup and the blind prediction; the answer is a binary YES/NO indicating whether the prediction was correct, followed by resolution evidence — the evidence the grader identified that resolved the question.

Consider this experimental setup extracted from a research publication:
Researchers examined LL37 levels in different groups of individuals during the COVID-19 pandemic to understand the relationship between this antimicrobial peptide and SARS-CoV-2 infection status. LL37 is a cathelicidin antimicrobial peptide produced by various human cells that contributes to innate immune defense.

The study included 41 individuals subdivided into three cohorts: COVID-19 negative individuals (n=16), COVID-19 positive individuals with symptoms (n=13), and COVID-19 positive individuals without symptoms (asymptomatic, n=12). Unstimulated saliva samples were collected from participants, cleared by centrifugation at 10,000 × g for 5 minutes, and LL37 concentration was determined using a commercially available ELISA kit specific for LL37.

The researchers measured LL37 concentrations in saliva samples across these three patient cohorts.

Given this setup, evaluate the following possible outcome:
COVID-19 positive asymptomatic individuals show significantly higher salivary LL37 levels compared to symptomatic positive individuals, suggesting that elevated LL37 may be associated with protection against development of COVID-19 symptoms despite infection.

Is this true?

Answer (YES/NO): YES